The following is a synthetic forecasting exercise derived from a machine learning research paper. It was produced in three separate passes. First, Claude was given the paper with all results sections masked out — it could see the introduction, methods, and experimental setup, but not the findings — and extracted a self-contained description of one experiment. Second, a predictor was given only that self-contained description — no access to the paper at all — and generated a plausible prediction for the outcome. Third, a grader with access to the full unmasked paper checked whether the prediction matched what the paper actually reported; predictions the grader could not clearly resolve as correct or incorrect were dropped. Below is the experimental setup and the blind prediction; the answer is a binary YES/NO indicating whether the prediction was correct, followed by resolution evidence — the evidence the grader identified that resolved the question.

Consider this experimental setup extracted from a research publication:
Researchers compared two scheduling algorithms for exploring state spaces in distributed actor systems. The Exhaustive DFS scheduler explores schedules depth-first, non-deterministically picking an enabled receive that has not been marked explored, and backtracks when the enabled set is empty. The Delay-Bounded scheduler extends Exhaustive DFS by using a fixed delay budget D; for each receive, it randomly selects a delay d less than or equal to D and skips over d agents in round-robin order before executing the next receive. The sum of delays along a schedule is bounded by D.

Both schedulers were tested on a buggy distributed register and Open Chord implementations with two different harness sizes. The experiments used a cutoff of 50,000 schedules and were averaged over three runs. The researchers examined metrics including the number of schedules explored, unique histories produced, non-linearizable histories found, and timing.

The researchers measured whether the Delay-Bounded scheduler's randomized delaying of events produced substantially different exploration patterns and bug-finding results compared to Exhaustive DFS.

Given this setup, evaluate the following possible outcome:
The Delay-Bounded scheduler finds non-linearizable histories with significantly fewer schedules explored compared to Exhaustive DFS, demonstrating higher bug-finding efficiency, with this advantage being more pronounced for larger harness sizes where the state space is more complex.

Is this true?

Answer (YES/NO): NO